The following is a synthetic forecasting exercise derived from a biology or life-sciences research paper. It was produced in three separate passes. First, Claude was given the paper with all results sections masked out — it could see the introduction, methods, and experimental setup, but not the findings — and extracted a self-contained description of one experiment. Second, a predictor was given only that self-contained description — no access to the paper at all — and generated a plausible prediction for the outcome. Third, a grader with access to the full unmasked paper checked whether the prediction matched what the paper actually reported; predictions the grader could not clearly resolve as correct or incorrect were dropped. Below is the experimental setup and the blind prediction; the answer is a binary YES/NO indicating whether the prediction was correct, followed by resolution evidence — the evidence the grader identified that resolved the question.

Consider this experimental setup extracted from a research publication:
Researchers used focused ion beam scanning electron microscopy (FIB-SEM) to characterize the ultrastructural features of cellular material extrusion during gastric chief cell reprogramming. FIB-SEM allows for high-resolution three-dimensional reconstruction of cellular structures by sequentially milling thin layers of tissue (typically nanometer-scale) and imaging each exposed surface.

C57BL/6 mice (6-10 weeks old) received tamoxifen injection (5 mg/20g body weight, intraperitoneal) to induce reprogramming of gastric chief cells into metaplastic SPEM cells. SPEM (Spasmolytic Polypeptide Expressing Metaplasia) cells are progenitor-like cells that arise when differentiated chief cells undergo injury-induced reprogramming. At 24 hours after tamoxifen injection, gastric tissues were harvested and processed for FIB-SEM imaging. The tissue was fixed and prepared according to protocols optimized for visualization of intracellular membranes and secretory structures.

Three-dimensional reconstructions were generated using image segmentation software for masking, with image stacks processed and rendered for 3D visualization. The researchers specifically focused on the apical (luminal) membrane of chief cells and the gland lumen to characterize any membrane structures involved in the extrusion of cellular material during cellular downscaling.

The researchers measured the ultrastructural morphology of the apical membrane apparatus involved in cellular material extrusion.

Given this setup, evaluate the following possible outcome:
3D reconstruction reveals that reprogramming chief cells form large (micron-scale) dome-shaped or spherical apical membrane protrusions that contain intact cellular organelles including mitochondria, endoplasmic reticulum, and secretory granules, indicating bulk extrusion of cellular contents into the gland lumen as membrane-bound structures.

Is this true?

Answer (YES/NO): NO